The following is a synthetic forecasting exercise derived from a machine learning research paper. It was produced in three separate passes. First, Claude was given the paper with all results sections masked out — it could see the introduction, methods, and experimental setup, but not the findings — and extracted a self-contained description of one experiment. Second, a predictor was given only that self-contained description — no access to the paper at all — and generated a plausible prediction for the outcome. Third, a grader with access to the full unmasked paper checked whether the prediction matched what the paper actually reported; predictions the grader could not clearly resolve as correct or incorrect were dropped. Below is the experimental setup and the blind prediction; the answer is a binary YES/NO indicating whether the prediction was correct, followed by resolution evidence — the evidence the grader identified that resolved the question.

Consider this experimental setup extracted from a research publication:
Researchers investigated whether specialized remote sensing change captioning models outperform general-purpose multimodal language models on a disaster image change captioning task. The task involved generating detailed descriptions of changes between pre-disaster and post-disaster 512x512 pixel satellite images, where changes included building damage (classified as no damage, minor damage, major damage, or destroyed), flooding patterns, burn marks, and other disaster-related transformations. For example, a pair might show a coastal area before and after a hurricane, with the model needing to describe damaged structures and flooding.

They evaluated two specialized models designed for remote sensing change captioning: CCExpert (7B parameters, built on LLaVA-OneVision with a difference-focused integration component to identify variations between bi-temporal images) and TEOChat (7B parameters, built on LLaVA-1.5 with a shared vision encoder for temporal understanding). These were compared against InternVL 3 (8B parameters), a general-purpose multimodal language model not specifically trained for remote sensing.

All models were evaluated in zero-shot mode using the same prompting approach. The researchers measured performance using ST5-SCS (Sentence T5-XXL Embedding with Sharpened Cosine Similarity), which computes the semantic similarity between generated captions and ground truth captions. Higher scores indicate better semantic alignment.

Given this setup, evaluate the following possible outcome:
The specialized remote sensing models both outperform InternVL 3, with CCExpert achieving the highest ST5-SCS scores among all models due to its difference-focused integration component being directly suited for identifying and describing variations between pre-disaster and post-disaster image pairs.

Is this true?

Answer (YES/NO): NO